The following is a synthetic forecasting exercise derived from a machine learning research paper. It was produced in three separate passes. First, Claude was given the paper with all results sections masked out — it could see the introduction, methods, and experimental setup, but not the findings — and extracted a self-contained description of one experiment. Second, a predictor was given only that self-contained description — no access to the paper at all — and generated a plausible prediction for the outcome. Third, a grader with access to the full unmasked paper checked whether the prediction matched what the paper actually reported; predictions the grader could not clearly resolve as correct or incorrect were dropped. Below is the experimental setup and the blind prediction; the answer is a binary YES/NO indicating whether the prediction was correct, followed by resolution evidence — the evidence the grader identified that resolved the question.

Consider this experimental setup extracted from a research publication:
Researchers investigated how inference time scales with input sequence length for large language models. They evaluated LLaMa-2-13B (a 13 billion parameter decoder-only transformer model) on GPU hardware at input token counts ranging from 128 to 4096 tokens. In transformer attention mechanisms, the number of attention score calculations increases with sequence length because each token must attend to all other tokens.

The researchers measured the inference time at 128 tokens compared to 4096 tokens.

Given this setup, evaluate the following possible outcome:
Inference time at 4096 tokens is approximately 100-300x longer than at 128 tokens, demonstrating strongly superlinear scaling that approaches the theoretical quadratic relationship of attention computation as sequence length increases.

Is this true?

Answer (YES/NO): NO